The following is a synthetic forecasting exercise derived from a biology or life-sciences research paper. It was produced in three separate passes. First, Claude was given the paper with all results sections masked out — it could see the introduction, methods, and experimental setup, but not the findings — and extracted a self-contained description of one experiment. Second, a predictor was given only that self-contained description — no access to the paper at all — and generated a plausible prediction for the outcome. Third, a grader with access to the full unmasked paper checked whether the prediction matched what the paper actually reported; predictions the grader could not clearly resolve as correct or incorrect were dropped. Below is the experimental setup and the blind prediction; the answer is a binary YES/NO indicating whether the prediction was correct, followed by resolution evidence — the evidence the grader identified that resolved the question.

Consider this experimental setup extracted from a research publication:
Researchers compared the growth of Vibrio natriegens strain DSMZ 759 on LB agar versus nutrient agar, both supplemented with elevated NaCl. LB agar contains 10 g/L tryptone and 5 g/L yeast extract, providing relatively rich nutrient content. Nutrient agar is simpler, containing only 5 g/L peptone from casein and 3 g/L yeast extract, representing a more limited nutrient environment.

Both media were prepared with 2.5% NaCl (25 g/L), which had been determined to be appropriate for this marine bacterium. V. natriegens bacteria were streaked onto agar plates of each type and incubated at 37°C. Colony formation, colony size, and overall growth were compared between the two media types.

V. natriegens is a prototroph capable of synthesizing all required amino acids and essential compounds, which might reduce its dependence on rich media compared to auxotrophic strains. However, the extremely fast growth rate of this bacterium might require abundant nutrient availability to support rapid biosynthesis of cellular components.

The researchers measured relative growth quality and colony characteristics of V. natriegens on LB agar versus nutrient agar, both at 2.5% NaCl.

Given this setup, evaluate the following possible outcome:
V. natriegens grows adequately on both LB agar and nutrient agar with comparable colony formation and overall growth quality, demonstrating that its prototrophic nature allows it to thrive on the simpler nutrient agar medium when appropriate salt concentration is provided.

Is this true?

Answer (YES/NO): YES